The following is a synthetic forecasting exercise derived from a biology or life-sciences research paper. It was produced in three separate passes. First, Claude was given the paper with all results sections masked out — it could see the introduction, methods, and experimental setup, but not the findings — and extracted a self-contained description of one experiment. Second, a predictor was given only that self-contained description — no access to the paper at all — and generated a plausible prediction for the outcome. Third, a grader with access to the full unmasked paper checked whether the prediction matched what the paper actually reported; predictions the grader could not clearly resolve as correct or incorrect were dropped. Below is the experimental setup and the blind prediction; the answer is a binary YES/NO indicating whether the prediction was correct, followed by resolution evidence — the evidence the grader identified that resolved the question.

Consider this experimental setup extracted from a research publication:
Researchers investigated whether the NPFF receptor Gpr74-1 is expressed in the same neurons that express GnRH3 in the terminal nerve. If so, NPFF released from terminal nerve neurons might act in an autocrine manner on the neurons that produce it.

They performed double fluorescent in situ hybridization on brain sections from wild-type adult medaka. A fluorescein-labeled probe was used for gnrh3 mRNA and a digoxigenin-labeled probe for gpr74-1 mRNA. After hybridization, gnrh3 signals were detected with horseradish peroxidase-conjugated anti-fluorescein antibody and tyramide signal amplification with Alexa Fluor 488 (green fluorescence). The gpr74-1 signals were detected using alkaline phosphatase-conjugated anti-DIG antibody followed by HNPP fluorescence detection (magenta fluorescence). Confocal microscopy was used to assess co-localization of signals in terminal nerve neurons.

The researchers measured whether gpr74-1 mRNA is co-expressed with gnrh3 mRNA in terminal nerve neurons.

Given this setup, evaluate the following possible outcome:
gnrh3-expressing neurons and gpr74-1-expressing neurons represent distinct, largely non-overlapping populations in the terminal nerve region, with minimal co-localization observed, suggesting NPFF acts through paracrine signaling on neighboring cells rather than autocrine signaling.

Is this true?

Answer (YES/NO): NO